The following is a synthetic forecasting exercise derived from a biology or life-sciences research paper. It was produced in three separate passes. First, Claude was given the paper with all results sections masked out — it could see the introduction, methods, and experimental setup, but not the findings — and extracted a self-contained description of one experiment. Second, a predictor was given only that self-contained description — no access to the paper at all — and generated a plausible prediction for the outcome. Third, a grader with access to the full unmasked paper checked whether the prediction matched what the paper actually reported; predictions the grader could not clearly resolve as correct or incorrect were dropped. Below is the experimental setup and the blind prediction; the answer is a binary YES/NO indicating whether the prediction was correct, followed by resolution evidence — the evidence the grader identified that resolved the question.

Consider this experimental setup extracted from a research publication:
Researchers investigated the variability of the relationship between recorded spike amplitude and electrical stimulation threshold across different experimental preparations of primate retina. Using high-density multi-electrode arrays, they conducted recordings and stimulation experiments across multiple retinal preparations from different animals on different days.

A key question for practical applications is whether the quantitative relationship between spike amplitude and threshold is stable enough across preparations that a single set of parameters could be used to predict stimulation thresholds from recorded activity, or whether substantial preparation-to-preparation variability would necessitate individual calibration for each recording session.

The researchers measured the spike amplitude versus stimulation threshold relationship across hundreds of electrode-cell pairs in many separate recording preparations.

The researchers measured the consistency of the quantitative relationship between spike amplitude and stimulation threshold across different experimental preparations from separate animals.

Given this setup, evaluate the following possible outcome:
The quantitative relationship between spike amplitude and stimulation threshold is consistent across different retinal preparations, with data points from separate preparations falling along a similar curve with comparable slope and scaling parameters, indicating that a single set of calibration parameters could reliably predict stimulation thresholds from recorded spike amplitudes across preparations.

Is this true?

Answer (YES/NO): YES